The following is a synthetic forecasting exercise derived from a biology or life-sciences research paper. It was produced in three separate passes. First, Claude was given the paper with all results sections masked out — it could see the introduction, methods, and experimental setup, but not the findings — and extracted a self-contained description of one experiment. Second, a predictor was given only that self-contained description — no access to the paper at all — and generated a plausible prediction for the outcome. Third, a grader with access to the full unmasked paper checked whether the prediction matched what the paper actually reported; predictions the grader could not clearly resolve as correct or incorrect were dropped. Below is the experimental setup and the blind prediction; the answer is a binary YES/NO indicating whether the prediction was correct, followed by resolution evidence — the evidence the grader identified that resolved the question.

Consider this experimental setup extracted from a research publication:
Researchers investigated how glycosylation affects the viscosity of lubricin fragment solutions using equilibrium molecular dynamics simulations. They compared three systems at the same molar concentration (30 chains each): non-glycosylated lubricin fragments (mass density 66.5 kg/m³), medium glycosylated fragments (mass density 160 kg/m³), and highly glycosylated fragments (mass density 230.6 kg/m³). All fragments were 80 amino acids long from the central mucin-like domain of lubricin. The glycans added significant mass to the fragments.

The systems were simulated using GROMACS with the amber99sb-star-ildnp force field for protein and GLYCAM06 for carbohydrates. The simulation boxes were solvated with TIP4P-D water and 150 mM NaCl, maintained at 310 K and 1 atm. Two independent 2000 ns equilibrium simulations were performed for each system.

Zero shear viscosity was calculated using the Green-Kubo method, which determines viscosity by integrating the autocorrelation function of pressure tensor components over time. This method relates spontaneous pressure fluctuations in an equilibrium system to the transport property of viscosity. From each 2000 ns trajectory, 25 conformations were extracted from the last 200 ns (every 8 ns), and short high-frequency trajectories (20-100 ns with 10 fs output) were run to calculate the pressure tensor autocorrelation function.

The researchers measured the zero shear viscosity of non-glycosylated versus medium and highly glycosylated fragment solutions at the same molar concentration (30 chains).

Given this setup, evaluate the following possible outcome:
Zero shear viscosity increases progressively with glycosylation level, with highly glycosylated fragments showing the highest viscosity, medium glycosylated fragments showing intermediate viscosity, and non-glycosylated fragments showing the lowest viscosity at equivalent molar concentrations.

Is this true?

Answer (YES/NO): YES